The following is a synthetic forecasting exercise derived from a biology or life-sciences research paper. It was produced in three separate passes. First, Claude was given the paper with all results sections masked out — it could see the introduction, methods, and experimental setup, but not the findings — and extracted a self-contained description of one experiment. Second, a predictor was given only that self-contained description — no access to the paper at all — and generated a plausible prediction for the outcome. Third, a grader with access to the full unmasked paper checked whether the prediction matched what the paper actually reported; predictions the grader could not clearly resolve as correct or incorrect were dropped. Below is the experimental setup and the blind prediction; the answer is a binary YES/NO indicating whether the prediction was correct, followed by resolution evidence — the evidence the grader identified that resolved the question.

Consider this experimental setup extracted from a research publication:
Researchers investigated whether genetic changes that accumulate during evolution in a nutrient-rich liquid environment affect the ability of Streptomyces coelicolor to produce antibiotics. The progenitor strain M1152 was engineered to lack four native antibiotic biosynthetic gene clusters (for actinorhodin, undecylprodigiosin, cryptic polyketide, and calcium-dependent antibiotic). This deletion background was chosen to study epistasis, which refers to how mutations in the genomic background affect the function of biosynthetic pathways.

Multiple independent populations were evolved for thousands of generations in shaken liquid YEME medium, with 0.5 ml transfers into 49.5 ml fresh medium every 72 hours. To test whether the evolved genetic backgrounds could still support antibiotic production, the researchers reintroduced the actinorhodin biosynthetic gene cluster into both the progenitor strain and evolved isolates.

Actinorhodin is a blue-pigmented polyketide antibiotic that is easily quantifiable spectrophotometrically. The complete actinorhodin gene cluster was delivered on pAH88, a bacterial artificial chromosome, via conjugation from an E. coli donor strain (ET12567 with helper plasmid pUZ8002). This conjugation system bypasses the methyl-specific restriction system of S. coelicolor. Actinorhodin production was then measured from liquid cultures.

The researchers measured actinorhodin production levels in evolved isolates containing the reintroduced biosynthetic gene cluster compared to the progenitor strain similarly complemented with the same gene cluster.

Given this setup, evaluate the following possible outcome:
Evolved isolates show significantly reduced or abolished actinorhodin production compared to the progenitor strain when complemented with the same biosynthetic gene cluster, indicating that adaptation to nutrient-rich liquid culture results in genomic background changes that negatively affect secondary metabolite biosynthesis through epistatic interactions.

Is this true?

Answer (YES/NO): YES